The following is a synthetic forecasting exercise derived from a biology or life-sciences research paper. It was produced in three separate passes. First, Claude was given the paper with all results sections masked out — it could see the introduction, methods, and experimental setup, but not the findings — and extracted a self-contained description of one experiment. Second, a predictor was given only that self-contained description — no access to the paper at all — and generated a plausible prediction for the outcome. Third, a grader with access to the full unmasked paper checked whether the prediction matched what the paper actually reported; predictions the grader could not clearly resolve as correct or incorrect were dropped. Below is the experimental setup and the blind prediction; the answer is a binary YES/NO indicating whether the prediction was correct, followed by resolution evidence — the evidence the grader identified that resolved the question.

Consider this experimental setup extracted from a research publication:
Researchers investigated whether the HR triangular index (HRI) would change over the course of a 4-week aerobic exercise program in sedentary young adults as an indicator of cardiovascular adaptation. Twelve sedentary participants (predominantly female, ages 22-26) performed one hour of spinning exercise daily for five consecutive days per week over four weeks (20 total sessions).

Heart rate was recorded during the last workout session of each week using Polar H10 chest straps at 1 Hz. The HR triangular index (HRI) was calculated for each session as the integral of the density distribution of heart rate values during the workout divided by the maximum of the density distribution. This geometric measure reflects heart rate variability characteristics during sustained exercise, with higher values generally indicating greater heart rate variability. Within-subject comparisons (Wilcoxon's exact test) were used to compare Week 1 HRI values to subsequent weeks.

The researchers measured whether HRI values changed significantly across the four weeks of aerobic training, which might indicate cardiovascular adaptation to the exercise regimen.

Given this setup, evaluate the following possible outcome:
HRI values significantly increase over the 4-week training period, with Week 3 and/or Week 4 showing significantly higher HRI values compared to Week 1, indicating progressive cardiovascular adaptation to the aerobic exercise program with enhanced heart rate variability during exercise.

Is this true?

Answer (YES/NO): NO